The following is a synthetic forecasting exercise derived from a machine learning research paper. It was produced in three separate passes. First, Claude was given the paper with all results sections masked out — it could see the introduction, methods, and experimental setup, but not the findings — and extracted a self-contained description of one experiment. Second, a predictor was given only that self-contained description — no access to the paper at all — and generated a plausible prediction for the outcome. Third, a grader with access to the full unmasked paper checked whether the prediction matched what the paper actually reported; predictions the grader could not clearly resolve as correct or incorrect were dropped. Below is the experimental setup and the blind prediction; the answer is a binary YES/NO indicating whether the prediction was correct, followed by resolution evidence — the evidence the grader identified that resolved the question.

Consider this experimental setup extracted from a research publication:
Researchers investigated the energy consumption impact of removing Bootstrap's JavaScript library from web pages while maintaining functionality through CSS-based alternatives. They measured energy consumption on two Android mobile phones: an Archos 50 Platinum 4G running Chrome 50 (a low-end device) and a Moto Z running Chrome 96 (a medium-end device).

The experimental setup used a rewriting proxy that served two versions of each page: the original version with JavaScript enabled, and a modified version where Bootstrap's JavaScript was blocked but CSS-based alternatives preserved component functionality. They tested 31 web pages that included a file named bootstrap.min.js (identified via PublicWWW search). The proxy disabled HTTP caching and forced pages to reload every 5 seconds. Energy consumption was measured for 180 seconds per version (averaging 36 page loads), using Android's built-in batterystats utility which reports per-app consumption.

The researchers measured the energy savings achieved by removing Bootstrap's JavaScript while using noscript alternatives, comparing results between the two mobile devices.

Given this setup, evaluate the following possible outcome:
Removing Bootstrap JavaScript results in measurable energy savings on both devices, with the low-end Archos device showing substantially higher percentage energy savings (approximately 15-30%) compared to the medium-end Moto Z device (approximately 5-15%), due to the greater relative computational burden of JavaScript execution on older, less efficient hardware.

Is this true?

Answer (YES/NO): NO